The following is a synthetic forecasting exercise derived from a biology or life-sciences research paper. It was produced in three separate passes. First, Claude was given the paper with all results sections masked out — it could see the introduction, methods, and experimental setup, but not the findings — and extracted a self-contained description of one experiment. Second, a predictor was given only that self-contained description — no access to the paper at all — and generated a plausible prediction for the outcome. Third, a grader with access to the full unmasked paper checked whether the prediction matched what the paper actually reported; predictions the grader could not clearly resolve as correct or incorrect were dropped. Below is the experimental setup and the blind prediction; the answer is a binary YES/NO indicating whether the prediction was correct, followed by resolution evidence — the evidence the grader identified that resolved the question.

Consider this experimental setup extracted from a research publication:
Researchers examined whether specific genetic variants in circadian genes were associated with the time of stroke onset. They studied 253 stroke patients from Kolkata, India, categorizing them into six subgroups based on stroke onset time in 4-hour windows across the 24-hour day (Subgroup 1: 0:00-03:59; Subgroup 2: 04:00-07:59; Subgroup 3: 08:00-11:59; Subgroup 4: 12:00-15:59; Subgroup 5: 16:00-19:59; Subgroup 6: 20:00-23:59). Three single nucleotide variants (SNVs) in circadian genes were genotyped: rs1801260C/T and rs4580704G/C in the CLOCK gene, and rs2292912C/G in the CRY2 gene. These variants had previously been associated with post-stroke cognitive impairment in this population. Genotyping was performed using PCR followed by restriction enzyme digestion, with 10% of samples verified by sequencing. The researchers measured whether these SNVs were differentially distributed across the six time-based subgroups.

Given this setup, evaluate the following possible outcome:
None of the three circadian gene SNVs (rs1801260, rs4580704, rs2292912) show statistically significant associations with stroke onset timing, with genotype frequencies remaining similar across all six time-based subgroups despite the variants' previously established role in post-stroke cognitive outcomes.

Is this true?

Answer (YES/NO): NO